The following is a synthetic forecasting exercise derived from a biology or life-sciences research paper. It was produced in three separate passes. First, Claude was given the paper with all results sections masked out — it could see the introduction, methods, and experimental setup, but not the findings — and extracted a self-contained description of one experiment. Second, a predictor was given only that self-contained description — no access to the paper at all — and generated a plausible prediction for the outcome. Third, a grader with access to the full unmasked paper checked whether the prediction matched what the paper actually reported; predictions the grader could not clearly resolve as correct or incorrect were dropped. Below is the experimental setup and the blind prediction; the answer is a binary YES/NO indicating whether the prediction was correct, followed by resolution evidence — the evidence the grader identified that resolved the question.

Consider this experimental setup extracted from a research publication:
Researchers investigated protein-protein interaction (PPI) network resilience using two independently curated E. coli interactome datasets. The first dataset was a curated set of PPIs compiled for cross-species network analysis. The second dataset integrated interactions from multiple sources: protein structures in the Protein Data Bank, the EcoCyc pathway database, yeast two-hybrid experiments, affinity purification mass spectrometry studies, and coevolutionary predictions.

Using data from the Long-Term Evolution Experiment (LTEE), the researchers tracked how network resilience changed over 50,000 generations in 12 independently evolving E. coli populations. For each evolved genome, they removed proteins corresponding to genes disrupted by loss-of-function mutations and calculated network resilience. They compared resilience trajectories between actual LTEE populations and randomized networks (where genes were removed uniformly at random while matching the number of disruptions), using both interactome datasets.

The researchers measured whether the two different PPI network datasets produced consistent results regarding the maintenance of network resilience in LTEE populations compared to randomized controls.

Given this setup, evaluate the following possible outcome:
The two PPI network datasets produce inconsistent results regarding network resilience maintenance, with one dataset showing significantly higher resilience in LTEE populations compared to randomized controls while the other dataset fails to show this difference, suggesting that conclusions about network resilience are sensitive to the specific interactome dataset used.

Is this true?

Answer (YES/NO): NO